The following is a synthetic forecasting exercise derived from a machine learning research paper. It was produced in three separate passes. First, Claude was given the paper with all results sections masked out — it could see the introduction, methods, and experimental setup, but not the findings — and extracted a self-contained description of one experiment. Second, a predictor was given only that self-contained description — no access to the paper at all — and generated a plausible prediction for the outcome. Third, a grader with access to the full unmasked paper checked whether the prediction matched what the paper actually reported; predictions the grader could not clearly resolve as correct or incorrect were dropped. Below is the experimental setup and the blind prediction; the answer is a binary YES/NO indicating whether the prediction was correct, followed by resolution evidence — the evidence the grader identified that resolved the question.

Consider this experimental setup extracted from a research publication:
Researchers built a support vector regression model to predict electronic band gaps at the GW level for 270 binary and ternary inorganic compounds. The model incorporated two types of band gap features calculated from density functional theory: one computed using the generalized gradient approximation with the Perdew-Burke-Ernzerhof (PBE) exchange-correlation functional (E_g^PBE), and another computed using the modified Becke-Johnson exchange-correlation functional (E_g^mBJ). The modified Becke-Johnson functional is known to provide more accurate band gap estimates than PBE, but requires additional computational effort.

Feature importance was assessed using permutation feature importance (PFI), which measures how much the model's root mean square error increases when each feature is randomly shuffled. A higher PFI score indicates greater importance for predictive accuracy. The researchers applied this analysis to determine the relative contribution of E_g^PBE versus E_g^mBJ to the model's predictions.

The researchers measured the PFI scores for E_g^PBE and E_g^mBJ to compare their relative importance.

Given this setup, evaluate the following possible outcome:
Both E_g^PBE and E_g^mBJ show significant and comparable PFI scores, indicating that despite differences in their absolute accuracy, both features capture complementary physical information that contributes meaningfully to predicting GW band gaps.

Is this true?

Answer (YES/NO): NO